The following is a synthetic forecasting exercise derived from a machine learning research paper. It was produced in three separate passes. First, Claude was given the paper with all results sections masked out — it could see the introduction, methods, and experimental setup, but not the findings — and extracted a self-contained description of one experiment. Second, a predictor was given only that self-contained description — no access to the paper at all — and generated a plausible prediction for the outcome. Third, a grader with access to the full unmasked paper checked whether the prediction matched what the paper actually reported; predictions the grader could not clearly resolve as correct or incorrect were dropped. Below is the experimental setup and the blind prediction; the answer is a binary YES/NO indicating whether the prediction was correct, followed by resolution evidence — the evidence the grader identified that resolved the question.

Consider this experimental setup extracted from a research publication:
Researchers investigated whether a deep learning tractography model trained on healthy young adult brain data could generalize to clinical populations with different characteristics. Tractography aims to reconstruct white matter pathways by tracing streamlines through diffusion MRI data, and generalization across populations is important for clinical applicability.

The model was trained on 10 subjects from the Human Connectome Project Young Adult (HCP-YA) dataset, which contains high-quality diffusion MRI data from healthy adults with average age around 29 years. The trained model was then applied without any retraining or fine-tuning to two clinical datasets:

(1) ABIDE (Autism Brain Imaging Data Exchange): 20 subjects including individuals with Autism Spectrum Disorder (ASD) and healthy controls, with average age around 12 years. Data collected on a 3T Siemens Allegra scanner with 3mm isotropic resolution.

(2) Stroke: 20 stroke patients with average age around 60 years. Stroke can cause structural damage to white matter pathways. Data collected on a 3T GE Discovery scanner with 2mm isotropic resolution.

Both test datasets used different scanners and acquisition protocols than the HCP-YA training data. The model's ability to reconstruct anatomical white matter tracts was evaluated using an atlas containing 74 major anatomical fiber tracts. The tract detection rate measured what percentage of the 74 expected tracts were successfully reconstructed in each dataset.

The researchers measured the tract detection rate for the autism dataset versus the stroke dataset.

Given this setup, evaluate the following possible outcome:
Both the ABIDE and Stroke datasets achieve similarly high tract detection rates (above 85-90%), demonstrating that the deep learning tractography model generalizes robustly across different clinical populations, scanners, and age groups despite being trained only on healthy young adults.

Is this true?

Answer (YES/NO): NO